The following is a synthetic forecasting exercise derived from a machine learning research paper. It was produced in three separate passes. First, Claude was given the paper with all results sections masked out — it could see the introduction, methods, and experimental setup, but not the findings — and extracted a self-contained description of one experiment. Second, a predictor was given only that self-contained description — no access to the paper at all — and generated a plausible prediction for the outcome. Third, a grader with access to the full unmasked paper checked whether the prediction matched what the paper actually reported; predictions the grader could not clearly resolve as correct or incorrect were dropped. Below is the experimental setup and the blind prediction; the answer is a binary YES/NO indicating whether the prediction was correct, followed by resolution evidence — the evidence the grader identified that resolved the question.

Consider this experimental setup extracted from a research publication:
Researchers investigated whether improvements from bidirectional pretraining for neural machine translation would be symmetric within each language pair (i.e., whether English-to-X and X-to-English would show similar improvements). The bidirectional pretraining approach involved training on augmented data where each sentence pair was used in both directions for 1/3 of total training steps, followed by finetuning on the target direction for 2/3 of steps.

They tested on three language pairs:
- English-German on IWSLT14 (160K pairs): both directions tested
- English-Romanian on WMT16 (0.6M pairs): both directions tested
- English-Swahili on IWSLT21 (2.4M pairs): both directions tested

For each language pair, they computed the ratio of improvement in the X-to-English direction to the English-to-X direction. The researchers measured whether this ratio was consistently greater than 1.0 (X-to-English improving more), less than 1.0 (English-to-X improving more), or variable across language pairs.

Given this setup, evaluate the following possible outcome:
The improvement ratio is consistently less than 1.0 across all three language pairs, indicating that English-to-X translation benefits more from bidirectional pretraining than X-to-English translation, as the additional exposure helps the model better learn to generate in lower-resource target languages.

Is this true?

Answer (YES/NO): NO